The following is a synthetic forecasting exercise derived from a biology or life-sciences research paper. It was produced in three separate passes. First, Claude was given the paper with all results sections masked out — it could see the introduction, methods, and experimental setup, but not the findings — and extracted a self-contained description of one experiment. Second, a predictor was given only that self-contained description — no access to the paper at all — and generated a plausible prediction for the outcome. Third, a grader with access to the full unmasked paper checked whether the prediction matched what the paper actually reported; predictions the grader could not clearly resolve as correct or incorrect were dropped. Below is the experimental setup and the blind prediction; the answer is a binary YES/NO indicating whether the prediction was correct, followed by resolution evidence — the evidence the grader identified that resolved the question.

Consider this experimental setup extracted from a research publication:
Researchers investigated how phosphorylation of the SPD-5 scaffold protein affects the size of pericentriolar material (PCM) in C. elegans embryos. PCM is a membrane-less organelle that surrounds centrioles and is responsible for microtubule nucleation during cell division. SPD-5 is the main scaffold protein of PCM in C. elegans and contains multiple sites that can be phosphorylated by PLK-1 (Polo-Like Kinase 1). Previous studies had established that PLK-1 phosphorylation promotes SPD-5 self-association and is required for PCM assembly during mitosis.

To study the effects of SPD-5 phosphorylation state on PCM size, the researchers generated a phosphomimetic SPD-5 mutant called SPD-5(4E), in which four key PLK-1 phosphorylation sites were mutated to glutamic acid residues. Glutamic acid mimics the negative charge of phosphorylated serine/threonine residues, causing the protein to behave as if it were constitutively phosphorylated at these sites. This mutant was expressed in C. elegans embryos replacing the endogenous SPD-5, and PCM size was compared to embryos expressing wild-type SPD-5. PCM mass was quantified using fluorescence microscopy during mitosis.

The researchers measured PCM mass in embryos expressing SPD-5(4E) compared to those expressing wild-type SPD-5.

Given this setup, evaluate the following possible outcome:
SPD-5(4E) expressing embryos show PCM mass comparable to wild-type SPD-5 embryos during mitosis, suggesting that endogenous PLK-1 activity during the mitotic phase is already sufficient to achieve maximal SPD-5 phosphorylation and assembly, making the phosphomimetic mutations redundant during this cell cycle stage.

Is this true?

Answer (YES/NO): NO